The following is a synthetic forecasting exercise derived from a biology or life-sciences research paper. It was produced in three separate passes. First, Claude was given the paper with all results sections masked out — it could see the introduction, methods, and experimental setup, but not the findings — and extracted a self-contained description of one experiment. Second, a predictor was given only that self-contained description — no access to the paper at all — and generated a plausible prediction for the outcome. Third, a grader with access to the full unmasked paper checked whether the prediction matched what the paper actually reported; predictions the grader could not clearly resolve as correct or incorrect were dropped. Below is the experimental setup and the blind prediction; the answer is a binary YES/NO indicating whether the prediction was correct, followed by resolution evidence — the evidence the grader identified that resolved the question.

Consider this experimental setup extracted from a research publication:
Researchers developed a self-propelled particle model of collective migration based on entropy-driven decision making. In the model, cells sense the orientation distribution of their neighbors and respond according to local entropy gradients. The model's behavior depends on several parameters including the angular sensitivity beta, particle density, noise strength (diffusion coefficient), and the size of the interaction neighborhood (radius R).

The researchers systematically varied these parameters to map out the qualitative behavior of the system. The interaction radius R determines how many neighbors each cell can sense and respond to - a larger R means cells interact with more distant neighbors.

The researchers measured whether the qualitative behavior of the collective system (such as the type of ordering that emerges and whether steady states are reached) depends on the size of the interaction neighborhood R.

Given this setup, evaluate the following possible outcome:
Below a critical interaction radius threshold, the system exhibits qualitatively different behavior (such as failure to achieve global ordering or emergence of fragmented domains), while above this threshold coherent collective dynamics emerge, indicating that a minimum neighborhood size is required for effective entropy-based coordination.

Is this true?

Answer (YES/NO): YES